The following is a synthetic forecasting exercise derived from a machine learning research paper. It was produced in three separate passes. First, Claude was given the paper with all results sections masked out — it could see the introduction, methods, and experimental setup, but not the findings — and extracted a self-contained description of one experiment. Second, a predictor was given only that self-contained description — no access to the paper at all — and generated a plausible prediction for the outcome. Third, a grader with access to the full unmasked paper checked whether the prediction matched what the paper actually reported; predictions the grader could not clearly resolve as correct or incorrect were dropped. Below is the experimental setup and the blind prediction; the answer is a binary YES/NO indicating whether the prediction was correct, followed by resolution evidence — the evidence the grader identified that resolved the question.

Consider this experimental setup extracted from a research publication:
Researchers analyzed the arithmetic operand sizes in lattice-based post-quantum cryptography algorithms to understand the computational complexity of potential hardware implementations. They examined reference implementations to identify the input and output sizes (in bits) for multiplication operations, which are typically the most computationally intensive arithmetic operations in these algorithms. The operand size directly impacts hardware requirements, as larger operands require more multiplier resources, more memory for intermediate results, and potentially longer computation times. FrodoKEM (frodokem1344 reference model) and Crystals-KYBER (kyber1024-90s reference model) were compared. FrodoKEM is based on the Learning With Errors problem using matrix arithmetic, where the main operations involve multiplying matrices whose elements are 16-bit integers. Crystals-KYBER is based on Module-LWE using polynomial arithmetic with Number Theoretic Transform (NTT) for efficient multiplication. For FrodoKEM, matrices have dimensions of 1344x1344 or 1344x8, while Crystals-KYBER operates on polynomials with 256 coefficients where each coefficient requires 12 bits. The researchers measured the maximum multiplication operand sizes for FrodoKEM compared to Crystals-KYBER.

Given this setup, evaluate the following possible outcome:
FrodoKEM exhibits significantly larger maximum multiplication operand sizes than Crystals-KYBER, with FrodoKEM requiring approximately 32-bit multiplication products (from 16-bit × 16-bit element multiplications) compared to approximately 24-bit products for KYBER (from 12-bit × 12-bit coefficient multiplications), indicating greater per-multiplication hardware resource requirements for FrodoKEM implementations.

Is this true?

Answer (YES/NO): NO